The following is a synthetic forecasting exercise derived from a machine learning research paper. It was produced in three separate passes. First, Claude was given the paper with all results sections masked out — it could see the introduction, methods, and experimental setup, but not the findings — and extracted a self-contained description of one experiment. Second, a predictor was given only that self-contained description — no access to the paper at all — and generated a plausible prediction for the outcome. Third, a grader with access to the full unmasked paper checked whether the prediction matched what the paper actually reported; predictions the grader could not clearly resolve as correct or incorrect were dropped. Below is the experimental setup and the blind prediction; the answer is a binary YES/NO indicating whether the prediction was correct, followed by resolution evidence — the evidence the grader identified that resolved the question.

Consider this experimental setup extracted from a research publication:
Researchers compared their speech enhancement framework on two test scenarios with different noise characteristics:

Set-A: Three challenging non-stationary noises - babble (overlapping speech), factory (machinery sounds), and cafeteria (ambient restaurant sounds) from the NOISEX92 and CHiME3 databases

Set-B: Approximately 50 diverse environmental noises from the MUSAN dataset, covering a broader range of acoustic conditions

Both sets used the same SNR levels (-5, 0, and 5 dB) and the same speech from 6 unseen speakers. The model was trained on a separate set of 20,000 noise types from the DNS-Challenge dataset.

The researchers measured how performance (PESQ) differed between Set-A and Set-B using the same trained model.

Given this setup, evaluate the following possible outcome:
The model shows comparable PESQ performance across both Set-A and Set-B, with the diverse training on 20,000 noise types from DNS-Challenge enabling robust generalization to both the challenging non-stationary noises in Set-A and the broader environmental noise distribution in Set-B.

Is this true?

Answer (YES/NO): NO